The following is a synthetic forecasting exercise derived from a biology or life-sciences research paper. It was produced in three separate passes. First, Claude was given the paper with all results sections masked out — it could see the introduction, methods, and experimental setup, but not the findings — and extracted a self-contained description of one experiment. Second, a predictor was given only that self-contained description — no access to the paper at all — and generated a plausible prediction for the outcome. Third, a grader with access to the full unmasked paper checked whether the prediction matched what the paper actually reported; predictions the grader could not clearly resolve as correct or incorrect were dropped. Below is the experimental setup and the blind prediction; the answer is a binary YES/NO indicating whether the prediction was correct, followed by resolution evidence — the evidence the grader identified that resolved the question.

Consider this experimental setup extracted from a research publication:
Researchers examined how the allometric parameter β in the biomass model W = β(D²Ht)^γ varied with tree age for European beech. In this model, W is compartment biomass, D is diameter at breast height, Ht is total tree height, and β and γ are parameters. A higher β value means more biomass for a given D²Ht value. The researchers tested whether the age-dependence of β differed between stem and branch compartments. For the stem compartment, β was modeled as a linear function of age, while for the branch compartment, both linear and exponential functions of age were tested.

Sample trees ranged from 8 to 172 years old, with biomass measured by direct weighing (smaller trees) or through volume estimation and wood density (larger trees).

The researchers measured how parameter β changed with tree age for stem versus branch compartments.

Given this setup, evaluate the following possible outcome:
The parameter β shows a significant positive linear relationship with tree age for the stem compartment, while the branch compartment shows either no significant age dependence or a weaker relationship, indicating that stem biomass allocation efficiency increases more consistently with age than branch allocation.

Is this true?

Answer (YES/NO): NO